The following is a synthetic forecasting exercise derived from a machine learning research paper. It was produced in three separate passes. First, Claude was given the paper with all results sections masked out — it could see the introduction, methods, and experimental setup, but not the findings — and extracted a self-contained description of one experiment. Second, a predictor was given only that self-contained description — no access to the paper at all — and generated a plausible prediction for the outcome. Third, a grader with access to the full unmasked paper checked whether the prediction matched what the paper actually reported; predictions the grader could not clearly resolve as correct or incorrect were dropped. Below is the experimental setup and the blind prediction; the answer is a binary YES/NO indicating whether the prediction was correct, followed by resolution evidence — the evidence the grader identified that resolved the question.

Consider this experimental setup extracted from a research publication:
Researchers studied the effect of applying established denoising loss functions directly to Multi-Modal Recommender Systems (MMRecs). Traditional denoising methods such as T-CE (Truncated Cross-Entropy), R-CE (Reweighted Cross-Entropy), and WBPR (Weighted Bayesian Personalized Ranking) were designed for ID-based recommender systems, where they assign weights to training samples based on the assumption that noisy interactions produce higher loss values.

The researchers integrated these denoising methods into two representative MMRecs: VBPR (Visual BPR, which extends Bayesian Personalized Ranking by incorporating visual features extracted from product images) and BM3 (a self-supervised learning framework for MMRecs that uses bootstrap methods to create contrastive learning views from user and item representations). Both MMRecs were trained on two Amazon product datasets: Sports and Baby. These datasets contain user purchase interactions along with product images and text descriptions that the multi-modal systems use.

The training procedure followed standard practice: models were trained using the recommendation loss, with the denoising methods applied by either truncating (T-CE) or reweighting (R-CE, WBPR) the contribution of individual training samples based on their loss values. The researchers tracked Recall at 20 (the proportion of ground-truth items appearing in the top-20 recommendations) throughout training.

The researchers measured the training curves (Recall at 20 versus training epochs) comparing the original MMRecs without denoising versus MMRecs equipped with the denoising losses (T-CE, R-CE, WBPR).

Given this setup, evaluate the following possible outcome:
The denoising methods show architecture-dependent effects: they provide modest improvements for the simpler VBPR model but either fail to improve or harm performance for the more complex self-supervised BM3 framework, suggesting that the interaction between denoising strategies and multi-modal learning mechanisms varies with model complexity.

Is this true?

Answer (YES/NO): NO